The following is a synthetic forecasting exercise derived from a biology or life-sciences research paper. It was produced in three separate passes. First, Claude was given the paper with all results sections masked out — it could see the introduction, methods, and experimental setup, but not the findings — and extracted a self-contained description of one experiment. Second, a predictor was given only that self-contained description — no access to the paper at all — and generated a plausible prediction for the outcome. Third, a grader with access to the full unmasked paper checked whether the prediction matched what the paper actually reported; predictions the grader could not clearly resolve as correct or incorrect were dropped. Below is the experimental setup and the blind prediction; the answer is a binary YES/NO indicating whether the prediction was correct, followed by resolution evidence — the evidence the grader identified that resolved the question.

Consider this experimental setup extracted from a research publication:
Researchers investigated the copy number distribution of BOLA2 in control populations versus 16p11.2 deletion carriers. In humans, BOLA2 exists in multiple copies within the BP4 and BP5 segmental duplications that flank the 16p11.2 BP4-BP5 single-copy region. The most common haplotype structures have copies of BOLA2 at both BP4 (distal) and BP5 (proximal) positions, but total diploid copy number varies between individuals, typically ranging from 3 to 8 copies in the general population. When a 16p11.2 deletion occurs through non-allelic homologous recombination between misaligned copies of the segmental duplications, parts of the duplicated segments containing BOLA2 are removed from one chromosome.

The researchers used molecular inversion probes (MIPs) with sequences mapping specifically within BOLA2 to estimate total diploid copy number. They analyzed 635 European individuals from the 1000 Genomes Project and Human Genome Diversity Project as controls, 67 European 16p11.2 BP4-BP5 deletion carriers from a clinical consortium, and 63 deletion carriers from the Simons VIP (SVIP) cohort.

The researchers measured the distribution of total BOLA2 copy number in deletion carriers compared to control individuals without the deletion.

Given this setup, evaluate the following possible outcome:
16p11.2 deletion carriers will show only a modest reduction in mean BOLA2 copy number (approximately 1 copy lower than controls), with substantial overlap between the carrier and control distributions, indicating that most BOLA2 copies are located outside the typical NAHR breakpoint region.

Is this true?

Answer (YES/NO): NO